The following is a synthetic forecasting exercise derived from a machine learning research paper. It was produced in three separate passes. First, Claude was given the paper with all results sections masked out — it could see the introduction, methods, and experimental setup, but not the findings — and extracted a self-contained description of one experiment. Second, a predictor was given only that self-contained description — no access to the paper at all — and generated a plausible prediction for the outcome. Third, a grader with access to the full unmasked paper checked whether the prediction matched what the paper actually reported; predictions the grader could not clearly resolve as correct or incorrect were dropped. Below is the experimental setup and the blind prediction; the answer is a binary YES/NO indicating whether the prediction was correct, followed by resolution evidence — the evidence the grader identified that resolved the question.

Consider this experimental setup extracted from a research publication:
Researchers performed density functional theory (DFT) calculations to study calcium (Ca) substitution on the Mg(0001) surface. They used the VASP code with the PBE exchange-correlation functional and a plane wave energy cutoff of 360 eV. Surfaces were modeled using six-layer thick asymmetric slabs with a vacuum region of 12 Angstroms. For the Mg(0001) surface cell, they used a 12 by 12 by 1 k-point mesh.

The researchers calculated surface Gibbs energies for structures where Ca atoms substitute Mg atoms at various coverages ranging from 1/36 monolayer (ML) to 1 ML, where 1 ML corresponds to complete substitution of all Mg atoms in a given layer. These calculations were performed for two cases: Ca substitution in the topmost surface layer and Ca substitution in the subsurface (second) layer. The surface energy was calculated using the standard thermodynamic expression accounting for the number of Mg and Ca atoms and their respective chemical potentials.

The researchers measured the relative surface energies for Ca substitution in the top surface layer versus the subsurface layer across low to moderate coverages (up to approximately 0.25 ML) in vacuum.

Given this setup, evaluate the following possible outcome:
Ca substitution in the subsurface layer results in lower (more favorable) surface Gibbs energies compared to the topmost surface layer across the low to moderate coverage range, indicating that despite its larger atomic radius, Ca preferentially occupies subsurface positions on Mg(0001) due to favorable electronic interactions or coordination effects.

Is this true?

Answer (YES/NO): NO